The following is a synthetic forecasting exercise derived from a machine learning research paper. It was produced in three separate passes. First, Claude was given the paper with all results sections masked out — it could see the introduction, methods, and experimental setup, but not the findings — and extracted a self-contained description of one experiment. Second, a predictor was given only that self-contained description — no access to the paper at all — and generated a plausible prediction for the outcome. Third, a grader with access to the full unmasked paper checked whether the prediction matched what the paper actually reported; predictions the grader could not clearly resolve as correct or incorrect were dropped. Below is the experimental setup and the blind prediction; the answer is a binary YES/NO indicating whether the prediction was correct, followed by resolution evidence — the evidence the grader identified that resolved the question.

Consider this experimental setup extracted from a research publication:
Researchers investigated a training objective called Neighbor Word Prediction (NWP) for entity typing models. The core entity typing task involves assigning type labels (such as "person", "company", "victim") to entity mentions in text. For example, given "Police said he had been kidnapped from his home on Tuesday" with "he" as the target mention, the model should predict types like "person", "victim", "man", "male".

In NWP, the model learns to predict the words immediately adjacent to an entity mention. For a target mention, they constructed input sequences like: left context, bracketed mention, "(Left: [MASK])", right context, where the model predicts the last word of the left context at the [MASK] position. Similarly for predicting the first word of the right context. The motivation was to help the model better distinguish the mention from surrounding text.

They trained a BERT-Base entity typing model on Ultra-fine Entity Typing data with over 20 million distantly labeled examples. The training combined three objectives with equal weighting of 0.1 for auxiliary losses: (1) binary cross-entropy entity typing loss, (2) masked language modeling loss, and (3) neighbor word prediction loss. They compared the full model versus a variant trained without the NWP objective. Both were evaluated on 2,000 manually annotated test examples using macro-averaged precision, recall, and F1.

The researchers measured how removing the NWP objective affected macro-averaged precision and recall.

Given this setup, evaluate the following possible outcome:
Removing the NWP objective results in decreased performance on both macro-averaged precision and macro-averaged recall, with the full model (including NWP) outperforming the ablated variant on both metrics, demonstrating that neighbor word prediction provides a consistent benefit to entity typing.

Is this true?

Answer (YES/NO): NO